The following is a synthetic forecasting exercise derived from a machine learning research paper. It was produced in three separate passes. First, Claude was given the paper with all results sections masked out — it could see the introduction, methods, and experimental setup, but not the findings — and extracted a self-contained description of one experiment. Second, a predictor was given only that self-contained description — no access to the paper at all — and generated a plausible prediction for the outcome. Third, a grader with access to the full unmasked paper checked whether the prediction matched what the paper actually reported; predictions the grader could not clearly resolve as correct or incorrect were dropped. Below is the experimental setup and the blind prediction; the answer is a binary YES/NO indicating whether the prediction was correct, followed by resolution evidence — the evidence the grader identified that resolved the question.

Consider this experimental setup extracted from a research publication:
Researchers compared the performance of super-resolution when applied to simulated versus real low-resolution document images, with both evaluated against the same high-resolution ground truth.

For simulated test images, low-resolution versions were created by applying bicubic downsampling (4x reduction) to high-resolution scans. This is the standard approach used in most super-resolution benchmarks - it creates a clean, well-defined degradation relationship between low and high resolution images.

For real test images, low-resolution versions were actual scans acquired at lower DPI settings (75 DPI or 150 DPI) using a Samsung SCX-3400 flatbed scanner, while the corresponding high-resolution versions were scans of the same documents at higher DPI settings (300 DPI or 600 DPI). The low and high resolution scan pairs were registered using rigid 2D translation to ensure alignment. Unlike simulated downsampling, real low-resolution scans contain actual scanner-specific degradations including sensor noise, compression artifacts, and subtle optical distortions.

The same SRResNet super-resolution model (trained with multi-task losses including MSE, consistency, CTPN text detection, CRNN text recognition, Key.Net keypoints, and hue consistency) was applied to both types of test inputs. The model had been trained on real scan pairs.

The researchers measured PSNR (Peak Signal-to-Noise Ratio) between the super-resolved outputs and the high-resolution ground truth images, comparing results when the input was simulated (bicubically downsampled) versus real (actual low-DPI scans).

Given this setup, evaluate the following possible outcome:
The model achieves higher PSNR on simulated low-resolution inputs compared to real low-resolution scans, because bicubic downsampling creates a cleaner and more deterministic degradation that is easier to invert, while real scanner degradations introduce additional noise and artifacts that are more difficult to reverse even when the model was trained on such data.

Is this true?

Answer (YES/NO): YES